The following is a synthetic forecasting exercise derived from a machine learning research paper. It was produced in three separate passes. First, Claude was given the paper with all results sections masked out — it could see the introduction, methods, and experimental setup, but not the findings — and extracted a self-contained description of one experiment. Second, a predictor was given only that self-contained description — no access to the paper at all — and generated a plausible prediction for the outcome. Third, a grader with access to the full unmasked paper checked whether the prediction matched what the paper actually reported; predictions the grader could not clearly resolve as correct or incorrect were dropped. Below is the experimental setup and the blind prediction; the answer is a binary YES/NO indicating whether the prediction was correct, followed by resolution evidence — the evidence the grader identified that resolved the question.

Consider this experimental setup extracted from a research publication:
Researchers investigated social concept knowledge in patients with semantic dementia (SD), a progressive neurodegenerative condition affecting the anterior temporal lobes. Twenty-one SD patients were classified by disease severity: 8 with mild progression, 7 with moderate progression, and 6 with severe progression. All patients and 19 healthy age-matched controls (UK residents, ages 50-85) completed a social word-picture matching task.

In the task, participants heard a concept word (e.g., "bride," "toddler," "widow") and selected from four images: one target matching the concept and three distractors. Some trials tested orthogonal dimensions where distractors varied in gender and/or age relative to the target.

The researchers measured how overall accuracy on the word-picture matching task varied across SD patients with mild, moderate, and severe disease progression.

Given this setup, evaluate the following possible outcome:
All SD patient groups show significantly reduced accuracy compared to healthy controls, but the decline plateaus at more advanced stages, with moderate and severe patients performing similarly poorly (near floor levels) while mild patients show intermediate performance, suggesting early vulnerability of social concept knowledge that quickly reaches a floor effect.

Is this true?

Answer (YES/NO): NO